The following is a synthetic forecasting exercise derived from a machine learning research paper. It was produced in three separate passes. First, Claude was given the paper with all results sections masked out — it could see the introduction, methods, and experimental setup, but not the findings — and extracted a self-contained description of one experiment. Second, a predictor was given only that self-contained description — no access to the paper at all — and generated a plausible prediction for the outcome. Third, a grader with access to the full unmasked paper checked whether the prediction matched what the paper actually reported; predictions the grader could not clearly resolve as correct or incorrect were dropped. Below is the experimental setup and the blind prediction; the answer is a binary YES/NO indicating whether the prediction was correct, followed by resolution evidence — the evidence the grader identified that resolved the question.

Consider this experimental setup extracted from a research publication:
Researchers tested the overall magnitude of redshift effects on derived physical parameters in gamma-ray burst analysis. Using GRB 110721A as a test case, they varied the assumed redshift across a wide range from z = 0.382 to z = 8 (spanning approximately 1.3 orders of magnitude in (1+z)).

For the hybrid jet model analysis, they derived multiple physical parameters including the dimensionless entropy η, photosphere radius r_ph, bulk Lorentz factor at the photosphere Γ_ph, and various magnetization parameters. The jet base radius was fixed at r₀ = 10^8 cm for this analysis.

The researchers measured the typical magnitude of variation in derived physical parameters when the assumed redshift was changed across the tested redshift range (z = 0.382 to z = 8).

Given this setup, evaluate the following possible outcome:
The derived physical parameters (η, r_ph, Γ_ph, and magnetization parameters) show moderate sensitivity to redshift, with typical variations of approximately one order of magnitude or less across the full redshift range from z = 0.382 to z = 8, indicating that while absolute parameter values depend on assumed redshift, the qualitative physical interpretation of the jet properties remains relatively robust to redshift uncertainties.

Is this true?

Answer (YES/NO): YES